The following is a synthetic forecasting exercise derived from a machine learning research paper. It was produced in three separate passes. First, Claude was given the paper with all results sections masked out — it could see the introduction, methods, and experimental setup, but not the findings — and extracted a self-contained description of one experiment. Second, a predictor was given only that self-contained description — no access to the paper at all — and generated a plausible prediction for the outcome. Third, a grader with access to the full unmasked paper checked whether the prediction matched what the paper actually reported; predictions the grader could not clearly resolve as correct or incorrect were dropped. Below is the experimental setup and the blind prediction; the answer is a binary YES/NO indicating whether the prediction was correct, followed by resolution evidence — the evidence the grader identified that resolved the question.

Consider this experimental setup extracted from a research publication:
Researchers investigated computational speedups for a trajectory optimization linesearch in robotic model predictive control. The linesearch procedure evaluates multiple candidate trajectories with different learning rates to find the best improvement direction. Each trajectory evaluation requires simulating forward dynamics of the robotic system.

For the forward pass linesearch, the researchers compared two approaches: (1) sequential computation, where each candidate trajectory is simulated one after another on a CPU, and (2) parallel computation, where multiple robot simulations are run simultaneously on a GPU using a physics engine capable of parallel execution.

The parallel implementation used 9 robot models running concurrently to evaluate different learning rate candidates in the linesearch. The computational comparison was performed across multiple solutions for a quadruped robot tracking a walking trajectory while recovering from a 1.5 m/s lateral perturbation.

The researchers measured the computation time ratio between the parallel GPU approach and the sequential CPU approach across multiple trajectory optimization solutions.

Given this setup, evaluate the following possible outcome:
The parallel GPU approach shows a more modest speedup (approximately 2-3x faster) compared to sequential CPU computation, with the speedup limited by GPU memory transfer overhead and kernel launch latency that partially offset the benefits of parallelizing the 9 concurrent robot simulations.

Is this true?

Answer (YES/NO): YES